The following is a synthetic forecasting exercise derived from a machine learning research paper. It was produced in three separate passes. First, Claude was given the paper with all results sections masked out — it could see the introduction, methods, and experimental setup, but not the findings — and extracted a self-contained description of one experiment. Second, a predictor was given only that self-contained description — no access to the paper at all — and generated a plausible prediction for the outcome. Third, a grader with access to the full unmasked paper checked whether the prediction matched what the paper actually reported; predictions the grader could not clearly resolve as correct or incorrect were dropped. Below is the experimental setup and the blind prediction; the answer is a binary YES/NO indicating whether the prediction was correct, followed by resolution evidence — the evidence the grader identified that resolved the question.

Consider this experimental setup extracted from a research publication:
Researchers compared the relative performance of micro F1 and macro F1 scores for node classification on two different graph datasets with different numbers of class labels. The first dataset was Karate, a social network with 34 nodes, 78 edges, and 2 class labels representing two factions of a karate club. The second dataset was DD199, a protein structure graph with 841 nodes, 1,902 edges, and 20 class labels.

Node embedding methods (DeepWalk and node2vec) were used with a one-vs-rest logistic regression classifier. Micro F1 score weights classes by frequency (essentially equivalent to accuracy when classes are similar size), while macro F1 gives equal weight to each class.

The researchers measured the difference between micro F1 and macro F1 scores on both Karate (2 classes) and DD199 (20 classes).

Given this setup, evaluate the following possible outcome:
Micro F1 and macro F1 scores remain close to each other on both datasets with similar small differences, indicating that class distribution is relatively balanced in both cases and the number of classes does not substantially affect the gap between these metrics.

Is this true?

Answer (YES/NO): NO